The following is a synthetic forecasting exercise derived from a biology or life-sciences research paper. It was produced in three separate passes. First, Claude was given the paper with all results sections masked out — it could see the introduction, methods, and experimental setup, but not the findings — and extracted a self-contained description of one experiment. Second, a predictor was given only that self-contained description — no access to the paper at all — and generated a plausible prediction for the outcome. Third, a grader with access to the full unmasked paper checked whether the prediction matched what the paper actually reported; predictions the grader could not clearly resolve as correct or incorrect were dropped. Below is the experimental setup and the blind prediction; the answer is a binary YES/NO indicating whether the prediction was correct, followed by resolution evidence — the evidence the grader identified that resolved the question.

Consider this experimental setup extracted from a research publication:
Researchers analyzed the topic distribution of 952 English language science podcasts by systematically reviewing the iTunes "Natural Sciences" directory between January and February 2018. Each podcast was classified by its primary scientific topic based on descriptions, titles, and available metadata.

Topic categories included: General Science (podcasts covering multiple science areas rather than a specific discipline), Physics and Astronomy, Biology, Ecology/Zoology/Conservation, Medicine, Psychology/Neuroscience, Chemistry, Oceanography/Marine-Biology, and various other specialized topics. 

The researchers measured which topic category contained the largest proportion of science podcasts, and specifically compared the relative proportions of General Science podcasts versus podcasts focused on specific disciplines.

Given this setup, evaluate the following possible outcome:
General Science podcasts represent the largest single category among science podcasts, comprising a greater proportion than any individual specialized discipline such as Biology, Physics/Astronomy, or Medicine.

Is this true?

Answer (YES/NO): YES